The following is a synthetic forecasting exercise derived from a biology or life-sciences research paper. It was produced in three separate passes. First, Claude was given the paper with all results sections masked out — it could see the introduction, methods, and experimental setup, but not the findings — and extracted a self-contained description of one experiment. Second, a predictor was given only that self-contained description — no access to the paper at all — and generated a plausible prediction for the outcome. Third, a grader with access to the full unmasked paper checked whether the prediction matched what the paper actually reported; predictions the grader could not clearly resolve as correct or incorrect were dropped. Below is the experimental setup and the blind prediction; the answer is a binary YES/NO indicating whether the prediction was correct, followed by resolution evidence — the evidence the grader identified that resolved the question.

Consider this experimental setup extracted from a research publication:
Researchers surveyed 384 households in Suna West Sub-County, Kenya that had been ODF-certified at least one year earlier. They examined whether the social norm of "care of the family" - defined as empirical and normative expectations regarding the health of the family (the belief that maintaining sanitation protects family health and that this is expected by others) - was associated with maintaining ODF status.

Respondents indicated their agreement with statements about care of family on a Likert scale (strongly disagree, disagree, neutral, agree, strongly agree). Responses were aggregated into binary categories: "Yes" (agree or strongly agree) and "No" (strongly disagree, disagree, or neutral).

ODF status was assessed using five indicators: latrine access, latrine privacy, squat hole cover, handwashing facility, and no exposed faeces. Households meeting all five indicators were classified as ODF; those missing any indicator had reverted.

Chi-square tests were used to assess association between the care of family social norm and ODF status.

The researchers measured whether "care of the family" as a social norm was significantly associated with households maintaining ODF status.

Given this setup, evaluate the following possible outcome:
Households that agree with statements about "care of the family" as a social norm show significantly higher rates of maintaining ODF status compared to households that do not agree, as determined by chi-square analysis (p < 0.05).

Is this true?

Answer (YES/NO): NO